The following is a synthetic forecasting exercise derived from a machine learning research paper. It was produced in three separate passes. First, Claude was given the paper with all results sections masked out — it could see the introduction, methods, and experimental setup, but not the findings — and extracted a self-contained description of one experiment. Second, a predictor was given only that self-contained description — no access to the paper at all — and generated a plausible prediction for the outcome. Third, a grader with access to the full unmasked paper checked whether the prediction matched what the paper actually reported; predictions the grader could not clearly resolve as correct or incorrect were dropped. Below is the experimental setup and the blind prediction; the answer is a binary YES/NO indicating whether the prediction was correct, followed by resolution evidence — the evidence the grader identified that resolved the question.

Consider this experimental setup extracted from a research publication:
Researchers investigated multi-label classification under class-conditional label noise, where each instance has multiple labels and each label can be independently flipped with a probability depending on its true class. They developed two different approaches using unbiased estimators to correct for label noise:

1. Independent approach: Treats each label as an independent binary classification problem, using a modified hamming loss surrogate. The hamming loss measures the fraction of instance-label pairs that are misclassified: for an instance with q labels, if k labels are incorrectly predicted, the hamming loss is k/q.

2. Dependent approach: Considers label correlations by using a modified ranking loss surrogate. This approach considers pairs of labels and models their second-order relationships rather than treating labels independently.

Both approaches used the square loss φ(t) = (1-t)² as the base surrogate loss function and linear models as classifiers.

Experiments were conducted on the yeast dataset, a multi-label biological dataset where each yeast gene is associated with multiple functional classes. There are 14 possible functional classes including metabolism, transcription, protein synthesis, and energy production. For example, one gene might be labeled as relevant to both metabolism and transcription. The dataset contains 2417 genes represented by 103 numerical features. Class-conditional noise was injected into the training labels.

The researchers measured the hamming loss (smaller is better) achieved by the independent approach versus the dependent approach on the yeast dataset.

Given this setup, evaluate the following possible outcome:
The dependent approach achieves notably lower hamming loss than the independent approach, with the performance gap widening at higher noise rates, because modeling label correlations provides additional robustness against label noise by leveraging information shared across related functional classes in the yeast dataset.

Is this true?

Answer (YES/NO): NO